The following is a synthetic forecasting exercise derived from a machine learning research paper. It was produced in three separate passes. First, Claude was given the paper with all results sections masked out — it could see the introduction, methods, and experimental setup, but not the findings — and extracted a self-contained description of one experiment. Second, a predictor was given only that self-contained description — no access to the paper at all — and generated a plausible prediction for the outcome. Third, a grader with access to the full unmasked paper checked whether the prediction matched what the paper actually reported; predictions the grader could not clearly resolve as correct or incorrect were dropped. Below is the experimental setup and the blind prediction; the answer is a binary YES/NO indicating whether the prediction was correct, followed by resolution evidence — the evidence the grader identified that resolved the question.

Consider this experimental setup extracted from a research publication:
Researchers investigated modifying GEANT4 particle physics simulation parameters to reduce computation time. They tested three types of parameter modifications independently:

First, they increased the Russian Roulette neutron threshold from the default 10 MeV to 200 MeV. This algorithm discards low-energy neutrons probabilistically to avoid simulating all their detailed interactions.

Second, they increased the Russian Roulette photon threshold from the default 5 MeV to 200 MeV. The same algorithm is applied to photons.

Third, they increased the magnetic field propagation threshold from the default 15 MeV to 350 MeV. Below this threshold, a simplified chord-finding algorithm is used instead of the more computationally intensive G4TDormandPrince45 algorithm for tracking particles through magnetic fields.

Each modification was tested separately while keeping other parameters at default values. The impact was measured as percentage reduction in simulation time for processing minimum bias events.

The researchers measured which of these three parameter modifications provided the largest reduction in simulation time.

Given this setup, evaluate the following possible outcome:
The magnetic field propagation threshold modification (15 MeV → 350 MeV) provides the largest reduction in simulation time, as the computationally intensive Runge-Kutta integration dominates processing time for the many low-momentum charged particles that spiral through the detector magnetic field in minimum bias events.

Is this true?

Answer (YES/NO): YES